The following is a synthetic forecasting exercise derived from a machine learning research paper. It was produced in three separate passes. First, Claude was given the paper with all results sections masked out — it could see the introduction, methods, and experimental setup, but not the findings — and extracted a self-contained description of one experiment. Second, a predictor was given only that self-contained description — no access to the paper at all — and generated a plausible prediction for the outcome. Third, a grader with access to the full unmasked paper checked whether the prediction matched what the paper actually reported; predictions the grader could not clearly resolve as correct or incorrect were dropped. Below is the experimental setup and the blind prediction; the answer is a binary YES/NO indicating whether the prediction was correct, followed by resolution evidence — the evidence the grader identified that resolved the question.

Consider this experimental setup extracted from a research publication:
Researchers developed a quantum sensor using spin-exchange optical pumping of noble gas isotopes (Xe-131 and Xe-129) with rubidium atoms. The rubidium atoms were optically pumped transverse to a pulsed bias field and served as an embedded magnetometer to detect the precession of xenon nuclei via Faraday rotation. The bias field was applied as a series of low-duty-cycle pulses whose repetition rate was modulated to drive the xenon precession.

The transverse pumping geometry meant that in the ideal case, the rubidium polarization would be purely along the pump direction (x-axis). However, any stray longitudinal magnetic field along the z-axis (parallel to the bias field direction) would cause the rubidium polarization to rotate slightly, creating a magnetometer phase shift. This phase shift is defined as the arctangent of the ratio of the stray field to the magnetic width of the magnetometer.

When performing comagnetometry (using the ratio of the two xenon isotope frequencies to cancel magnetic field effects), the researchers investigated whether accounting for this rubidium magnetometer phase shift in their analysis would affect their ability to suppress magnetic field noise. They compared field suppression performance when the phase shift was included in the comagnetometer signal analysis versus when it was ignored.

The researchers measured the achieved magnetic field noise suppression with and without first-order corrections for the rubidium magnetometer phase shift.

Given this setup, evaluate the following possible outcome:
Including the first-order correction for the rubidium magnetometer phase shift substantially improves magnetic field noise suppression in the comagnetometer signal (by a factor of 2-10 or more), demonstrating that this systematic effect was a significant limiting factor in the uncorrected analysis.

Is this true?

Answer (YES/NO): YES